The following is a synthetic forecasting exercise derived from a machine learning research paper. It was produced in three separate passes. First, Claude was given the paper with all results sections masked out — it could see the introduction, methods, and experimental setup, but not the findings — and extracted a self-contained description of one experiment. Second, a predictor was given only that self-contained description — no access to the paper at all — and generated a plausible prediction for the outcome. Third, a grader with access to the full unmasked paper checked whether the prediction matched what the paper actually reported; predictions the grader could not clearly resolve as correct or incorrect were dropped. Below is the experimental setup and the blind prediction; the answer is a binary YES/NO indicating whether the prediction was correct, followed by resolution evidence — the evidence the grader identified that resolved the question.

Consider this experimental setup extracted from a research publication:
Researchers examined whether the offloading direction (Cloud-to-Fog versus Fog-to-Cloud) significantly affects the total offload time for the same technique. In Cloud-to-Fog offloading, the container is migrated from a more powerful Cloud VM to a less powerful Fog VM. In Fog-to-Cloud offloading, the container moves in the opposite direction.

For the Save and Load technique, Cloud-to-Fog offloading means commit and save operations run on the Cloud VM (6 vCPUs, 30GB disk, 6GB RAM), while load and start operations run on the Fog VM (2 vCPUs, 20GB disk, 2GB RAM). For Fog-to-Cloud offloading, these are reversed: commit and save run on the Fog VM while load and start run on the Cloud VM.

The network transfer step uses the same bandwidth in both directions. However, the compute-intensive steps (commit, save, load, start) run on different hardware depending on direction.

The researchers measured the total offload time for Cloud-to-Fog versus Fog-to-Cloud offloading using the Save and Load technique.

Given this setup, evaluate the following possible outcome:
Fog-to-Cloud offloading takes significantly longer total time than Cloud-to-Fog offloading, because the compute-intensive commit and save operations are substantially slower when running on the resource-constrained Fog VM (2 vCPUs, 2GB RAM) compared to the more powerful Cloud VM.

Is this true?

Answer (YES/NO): NO